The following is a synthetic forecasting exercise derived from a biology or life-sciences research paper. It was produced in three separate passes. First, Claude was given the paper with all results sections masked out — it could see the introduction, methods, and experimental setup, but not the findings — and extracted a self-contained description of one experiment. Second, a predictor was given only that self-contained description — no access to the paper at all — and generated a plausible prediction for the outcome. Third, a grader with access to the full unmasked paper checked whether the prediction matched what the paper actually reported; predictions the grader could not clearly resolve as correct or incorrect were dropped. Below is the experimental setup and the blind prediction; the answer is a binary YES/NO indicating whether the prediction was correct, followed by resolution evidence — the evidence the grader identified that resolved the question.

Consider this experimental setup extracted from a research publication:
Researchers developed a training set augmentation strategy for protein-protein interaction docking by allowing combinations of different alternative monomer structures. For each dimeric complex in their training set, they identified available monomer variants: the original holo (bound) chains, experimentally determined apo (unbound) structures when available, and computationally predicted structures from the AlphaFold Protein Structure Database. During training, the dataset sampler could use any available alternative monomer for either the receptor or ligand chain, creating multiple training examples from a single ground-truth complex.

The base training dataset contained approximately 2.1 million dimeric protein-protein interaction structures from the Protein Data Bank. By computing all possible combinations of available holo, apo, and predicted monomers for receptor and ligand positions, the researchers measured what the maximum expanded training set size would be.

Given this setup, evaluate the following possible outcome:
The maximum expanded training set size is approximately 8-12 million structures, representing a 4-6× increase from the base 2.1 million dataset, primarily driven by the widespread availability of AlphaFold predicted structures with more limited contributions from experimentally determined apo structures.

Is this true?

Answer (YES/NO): NO